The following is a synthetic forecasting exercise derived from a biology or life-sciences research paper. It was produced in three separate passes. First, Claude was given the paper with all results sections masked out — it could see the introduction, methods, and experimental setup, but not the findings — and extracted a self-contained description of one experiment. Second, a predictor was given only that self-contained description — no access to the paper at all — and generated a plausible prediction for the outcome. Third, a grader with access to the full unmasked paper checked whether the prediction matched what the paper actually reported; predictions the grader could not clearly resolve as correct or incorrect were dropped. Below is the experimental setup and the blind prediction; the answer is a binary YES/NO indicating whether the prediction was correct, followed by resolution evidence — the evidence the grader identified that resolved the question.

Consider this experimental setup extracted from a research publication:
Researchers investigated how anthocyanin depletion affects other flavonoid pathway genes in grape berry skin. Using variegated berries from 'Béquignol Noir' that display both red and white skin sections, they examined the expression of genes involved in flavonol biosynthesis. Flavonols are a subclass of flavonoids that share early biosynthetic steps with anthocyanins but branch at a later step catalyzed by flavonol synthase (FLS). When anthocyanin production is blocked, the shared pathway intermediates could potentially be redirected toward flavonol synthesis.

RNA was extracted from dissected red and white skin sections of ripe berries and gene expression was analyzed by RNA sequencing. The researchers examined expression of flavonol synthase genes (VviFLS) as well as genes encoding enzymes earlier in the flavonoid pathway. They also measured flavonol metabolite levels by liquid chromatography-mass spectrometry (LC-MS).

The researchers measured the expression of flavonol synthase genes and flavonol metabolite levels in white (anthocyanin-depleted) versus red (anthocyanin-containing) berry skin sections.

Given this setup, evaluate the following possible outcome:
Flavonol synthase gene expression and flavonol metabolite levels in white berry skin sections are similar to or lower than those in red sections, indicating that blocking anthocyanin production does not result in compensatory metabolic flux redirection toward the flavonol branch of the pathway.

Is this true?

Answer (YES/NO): NO